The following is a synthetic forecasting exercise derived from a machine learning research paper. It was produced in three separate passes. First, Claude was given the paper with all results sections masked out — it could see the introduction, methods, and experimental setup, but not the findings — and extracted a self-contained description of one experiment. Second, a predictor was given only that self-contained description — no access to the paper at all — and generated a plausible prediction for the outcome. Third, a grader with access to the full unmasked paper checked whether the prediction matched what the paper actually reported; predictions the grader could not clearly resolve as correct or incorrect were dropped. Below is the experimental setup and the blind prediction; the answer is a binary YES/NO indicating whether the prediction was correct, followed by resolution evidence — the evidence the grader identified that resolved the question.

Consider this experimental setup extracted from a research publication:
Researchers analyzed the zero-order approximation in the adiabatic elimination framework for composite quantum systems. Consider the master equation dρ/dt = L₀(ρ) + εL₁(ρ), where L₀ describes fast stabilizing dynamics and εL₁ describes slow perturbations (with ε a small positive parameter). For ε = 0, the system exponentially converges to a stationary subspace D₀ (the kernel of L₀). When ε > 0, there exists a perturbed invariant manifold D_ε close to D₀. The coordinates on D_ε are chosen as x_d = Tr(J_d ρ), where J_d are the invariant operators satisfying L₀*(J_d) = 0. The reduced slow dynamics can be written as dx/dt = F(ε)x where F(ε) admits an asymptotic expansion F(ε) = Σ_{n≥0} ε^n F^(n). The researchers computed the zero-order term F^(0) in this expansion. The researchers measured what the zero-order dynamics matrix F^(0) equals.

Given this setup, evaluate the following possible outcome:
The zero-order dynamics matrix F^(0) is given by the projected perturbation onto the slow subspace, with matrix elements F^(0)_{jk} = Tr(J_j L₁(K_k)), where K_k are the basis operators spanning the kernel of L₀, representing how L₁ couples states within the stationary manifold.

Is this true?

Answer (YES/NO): NO